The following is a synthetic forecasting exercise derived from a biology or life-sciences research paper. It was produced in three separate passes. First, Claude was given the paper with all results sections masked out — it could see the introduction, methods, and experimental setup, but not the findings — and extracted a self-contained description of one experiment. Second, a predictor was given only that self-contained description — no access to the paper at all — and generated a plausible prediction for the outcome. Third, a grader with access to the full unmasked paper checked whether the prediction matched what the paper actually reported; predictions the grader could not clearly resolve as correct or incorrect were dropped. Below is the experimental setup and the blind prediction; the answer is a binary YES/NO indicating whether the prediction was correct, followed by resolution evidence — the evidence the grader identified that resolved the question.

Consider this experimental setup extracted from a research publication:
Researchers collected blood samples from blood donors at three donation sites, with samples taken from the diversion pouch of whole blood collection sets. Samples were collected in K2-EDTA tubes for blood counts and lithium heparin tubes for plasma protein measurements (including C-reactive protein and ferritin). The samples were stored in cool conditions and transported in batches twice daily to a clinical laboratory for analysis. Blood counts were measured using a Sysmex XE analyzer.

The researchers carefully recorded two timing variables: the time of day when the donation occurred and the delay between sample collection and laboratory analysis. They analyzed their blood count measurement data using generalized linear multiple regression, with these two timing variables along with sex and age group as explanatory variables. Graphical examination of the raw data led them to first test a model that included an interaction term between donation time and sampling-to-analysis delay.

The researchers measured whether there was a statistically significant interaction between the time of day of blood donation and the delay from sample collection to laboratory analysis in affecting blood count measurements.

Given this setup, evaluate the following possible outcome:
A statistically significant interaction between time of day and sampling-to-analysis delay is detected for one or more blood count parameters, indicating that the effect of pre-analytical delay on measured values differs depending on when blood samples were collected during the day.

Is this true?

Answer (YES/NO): YES